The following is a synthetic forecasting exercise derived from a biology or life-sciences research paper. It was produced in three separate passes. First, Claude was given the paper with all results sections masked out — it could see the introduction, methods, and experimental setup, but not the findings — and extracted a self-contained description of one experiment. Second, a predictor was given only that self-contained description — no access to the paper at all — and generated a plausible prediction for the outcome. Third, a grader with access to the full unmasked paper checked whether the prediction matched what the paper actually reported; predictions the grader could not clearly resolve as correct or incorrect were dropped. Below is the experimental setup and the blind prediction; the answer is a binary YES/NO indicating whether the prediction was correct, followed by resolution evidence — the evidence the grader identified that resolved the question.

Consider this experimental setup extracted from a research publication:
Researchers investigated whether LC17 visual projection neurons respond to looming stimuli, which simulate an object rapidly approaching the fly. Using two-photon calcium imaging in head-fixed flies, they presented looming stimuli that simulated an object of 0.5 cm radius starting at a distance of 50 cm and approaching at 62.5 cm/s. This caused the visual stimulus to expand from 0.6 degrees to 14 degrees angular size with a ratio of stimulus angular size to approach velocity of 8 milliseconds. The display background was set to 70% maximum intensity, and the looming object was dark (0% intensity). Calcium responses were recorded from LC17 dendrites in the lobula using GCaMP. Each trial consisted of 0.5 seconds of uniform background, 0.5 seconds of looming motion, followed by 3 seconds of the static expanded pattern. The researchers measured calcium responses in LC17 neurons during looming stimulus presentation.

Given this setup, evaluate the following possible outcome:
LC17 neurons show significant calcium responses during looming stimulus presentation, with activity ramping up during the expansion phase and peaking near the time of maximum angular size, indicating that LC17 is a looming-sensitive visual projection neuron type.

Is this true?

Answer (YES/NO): NO